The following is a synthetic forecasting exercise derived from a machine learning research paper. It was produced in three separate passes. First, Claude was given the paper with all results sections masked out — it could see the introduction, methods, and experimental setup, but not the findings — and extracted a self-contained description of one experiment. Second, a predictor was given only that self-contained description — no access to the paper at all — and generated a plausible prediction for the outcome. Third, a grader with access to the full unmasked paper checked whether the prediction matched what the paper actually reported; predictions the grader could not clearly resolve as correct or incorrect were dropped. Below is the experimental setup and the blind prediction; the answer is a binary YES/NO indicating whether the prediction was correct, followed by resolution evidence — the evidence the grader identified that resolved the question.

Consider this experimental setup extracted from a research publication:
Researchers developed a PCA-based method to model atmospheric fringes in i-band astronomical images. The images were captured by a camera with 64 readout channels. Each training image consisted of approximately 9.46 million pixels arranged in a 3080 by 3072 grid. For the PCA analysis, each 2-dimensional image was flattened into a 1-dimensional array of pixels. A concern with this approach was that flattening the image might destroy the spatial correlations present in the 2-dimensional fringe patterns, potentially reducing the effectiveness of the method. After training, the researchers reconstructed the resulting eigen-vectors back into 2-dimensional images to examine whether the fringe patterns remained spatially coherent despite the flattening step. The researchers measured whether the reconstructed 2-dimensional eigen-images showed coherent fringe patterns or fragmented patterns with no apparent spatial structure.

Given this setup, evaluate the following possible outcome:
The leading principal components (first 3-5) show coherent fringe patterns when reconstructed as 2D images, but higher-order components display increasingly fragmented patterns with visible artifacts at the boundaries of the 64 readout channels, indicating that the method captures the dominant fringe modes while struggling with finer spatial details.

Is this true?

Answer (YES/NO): NO